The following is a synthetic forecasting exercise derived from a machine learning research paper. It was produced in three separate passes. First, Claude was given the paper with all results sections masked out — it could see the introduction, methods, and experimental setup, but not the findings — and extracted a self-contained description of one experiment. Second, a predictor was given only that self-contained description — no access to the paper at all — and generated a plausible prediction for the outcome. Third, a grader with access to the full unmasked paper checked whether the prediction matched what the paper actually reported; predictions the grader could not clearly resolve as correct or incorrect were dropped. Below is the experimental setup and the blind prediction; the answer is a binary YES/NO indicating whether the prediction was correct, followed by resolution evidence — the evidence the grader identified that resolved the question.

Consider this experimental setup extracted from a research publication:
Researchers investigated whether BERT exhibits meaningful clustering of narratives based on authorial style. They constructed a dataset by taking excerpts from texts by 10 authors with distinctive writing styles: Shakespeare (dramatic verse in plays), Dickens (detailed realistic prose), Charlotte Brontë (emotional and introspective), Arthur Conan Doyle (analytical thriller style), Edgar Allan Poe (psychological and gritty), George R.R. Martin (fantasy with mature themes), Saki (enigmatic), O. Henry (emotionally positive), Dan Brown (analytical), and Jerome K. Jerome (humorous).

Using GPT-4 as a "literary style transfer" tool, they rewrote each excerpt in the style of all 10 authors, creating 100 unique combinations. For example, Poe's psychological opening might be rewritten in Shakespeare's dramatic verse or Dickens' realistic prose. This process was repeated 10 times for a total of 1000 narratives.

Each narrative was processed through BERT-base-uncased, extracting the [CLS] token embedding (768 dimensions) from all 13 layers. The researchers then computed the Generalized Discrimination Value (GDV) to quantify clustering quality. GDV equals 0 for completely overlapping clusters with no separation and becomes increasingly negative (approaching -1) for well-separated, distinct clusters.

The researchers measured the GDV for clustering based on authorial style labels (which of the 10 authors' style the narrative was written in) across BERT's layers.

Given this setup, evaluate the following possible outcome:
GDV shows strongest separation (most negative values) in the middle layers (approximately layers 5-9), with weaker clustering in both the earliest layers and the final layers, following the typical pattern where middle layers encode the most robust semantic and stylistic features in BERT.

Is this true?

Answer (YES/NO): NO